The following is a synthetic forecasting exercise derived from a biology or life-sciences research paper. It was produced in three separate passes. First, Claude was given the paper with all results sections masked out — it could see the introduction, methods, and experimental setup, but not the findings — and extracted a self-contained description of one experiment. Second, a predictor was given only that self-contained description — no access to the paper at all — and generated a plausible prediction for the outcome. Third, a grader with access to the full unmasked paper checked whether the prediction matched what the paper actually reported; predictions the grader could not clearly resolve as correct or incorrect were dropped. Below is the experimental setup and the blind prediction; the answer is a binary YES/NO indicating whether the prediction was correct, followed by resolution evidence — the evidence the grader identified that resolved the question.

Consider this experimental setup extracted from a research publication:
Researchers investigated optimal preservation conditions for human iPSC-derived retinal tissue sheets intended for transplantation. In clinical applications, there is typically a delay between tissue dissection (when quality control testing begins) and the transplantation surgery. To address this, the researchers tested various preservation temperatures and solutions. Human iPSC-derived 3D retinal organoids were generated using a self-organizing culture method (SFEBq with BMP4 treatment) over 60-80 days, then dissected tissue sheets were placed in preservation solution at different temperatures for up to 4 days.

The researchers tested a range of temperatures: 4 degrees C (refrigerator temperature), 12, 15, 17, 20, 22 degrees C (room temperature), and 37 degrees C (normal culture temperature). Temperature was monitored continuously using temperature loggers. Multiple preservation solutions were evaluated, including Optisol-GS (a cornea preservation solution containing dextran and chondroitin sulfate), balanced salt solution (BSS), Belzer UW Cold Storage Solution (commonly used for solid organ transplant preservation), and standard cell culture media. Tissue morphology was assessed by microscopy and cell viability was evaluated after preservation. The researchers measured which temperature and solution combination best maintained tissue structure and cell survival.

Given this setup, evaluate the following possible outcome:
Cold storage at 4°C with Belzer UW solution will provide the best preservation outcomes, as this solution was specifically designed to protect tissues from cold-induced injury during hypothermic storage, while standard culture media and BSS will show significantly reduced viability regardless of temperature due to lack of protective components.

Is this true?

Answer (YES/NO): NO